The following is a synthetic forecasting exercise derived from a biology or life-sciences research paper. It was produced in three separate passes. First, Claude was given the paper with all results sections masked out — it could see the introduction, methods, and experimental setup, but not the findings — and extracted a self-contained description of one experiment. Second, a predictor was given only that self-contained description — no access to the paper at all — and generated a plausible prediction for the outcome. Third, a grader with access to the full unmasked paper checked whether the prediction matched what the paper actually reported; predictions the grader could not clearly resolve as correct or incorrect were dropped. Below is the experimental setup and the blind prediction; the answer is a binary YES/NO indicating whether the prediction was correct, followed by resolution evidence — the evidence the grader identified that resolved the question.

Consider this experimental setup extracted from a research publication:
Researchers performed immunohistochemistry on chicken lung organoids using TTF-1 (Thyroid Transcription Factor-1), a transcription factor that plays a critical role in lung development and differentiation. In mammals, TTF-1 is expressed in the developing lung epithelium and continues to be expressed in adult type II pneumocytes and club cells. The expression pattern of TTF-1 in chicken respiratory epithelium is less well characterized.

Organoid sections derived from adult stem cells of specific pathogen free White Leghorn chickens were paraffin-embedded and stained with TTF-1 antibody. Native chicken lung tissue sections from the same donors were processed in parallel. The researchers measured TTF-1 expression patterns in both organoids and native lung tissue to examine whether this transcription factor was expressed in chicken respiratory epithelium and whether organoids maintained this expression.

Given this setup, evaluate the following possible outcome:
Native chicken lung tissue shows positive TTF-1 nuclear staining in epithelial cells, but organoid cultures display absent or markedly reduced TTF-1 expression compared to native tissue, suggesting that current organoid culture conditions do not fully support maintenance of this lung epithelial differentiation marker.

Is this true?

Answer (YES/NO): NO